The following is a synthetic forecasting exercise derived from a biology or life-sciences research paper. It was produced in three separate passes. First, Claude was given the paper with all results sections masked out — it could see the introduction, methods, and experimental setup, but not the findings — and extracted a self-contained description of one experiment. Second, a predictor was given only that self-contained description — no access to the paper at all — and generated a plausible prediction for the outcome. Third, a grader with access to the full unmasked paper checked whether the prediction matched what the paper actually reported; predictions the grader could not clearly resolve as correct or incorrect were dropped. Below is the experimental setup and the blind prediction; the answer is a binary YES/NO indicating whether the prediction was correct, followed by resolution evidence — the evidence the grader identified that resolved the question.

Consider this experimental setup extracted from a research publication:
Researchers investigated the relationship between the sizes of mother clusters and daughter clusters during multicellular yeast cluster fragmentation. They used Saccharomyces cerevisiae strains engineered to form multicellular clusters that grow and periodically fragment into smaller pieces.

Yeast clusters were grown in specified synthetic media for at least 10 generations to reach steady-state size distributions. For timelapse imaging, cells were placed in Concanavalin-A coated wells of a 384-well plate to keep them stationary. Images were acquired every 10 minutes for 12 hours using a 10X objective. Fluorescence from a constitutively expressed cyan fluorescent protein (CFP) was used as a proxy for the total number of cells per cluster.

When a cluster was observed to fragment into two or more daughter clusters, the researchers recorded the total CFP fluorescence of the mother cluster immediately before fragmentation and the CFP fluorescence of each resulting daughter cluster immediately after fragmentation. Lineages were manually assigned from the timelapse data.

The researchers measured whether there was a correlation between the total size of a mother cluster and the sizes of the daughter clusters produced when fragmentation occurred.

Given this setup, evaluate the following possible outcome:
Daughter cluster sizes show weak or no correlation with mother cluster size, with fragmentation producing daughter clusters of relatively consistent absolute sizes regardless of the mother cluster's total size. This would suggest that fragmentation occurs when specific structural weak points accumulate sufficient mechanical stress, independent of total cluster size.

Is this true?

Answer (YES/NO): NO